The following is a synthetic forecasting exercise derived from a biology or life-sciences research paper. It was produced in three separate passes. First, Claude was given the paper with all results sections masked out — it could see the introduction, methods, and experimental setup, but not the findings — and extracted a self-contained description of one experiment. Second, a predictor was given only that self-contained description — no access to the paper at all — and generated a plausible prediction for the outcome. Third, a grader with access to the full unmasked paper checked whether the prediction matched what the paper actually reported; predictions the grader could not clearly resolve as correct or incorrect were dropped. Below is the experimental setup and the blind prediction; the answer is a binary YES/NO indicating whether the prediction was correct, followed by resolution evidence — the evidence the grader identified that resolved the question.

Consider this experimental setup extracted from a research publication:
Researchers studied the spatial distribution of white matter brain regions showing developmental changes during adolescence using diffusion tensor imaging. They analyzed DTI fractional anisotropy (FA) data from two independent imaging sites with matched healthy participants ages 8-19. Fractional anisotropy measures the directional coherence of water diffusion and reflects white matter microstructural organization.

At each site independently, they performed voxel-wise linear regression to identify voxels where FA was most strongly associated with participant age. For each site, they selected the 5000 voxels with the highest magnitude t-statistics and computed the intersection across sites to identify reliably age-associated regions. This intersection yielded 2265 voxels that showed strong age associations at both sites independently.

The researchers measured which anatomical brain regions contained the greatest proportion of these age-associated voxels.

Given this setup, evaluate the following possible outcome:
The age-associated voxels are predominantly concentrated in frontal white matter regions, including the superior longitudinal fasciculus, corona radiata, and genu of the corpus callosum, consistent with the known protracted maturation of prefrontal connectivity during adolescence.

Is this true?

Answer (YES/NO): NO